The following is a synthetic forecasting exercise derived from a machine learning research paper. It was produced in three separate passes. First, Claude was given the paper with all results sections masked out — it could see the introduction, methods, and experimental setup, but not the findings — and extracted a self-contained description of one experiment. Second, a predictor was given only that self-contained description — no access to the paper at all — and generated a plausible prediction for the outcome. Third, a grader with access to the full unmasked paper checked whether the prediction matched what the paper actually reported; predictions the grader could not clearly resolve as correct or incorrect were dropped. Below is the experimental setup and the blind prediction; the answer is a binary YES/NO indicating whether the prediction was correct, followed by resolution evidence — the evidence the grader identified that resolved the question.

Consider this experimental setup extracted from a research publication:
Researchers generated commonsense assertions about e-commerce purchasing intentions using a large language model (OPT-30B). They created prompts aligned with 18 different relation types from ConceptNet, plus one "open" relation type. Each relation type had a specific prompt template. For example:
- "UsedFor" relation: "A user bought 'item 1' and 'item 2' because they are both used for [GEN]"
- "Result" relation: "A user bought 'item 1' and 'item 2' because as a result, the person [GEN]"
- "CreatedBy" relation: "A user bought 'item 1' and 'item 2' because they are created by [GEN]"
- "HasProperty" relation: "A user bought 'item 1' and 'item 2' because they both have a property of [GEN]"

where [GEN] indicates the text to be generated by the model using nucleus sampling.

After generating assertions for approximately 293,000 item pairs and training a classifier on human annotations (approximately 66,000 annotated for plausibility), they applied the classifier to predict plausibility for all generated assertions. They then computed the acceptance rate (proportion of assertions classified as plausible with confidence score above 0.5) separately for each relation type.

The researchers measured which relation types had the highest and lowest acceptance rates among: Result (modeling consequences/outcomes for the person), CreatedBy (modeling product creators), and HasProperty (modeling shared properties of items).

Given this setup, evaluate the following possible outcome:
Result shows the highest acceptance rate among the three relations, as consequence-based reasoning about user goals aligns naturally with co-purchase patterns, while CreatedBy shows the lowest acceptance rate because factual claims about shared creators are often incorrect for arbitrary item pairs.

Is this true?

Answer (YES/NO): NO